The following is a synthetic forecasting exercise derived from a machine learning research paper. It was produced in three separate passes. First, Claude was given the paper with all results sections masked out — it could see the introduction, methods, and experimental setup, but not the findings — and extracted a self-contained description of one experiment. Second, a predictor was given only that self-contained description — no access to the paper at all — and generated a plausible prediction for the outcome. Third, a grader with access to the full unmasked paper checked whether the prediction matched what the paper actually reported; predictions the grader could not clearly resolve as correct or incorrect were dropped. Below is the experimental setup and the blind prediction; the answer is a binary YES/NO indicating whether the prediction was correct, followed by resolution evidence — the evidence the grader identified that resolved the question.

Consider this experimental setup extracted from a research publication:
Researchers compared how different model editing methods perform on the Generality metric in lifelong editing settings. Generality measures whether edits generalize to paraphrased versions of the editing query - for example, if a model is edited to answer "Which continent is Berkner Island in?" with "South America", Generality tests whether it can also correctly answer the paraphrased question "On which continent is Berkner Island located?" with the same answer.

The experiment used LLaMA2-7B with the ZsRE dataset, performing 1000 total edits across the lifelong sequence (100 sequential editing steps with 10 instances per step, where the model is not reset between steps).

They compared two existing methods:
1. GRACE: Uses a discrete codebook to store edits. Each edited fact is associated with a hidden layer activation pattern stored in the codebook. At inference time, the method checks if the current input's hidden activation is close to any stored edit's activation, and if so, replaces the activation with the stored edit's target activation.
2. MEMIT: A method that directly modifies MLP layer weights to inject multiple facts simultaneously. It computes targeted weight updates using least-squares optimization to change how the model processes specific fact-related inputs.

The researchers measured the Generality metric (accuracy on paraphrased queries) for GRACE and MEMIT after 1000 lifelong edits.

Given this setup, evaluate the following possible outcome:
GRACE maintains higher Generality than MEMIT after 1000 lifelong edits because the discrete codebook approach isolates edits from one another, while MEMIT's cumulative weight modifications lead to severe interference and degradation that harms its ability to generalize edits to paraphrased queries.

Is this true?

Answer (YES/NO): NO